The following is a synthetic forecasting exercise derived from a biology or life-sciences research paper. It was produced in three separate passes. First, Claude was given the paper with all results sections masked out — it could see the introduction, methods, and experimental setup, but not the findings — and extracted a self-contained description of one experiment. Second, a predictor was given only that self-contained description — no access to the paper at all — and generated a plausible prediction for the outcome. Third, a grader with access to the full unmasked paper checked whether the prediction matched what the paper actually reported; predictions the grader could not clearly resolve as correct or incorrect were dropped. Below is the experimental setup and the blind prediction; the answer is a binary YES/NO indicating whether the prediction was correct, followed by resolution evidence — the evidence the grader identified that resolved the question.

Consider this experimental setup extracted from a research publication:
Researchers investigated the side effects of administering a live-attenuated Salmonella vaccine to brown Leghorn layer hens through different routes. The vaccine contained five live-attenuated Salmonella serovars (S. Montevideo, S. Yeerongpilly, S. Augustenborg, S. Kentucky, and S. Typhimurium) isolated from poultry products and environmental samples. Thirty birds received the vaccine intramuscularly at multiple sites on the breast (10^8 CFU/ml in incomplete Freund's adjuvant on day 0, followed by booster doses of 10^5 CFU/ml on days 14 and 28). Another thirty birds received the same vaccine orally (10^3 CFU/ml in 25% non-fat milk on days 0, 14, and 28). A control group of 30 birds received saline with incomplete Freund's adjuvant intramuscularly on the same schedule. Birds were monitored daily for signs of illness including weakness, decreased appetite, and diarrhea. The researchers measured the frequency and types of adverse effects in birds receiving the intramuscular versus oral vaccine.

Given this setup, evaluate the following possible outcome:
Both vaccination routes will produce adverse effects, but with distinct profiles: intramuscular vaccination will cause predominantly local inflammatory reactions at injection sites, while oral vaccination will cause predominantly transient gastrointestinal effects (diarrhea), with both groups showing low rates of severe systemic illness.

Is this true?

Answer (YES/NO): NO